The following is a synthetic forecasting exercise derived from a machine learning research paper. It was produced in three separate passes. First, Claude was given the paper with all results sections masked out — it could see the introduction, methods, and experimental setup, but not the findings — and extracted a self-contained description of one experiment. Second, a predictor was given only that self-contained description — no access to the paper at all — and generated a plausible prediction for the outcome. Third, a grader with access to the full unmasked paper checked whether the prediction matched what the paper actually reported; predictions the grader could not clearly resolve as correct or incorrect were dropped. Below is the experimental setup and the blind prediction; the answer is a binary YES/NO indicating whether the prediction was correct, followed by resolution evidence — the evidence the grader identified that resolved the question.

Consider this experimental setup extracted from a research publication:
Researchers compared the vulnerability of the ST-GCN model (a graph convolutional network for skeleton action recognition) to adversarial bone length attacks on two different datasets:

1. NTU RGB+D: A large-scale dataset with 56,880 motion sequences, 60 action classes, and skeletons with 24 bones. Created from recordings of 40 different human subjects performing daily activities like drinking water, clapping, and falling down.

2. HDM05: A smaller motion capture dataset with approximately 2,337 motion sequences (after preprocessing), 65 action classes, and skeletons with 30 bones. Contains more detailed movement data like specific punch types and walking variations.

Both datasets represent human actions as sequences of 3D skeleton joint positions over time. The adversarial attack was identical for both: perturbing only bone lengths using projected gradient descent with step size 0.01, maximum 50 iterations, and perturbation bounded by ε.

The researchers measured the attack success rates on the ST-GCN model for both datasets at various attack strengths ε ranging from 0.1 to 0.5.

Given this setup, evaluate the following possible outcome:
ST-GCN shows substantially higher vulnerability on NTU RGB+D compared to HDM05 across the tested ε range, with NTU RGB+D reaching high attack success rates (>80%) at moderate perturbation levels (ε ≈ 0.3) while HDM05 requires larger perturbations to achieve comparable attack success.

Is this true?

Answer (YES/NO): NO